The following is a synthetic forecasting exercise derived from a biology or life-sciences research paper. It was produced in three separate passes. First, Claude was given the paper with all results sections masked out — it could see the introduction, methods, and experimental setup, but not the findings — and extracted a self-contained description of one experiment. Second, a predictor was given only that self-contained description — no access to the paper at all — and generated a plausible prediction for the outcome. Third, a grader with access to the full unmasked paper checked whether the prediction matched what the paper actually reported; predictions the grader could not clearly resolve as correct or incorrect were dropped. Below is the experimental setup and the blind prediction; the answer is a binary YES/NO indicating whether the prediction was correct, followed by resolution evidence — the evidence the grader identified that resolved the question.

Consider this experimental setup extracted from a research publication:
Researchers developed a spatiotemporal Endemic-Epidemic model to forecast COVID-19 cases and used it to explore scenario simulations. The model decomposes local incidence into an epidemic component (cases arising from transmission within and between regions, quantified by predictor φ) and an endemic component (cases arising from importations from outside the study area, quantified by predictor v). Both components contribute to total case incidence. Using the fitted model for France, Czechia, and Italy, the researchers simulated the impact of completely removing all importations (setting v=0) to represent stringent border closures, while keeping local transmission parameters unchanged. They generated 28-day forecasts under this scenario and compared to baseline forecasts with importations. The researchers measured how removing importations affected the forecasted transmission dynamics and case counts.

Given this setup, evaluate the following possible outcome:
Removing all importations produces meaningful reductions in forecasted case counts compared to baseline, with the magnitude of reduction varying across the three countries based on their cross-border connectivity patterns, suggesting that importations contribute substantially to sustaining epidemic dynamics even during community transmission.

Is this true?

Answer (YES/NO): NO